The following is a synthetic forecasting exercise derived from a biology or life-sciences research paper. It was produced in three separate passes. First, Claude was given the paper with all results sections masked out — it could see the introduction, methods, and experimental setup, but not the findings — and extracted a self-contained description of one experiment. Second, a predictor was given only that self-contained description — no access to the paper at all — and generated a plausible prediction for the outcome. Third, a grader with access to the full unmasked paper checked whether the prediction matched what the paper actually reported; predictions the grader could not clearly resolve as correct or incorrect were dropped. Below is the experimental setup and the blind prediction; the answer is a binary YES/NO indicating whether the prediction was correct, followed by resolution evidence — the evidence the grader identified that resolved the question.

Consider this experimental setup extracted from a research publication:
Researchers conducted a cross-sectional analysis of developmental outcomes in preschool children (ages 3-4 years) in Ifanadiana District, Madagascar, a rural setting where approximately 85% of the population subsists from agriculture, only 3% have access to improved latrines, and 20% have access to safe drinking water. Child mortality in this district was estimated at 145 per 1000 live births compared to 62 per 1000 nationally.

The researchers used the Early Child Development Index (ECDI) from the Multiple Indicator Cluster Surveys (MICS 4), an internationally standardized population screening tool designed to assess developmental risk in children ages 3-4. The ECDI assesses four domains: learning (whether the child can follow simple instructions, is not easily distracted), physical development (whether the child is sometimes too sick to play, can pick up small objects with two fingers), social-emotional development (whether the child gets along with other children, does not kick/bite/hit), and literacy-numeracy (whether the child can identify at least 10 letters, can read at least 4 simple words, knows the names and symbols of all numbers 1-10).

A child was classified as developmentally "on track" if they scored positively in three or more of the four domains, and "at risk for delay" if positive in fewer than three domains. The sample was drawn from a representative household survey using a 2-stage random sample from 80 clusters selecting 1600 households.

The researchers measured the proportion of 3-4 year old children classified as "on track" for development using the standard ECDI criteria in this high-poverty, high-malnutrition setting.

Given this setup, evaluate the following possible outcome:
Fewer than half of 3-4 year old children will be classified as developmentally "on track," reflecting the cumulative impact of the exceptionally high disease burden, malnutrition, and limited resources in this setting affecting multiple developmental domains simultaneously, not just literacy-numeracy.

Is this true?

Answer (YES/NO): NO